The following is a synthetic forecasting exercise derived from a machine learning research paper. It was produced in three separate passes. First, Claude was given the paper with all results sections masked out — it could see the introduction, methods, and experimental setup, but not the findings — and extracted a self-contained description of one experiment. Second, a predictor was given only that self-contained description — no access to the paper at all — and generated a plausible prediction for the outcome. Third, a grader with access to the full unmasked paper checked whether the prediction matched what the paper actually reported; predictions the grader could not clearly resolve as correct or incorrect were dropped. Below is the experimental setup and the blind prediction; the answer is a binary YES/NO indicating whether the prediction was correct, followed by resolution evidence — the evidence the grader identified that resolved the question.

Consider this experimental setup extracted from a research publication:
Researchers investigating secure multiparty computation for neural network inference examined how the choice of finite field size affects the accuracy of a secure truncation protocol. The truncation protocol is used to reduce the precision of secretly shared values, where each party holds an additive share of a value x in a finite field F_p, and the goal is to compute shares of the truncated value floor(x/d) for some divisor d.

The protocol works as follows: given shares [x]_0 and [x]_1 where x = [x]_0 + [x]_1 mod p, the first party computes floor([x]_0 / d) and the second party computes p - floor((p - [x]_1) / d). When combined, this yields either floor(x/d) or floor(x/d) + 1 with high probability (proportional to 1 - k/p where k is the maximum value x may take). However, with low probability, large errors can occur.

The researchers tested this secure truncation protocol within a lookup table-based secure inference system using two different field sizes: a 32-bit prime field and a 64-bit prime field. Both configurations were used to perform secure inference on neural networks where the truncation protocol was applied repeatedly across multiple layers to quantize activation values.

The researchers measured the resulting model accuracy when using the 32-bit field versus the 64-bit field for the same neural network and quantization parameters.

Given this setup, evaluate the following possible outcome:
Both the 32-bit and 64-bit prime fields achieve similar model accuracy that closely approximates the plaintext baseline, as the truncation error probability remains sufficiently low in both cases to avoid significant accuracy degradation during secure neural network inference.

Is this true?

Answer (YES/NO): NO